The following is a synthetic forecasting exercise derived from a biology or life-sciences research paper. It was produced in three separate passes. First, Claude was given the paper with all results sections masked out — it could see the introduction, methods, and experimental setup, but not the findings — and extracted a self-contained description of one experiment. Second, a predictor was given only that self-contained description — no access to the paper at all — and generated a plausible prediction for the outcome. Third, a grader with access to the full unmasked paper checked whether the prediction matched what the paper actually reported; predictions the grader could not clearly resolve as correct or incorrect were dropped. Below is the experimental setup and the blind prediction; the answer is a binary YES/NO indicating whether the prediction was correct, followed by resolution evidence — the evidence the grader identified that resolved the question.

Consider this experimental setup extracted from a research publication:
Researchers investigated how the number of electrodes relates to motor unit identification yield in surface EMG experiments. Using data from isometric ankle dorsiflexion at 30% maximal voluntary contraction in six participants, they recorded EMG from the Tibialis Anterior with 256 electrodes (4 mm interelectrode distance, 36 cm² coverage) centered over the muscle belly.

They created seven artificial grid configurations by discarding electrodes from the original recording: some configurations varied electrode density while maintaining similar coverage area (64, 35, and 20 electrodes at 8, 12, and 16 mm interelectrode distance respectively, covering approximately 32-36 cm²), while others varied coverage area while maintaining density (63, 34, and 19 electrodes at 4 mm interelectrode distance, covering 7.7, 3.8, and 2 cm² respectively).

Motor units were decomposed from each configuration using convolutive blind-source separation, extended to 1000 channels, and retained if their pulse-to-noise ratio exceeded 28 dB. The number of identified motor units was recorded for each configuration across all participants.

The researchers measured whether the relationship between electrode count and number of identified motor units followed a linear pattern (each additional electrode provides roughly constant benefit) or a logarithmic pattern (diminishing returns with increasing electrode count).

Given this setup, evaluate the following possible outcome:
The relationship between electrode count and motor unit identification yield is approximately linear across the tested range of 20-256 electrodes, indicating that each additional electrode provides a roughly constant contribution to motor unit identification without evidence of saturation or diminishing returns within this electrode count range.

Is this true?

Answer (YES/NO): NO